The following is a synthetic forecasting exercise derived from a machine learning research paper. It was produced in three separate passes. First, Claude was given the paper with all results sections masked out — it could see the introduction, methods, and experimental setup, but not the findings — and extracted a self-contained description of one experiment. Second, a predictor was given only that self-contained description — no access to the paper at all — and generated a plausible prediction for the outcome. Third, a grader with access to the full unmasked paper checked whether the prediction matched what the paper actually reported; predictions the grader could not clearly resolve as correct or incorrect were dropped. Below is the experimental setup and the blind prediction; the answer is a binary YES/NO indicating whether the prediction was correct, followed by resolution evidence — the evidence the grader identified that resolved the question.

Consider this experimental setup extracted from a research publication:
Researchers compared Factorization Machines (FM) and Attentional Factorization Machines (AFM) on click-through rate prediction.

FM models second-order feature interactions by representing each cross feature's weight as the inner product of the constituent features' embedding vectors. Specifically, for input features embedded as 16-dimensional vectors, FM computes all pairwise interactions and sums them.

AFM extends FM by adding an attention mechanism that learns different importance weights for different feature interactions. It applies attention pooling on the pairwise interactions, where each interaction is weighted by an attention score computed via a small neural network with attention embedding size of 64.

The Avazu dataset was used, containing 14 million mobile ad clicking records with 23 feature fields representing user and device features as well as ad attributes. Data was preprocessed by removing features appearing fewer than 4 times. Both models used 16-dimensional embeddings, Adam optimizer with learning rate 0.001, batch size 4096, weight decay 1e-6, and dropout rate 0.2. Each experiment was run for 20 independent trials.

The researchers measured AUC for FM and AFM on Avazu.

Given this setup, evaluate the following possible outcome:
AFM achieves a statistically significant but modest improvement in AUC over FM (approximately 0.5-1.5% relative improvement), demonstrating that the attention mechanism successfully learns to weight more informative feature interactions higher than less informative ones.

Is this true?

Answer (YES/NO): NO